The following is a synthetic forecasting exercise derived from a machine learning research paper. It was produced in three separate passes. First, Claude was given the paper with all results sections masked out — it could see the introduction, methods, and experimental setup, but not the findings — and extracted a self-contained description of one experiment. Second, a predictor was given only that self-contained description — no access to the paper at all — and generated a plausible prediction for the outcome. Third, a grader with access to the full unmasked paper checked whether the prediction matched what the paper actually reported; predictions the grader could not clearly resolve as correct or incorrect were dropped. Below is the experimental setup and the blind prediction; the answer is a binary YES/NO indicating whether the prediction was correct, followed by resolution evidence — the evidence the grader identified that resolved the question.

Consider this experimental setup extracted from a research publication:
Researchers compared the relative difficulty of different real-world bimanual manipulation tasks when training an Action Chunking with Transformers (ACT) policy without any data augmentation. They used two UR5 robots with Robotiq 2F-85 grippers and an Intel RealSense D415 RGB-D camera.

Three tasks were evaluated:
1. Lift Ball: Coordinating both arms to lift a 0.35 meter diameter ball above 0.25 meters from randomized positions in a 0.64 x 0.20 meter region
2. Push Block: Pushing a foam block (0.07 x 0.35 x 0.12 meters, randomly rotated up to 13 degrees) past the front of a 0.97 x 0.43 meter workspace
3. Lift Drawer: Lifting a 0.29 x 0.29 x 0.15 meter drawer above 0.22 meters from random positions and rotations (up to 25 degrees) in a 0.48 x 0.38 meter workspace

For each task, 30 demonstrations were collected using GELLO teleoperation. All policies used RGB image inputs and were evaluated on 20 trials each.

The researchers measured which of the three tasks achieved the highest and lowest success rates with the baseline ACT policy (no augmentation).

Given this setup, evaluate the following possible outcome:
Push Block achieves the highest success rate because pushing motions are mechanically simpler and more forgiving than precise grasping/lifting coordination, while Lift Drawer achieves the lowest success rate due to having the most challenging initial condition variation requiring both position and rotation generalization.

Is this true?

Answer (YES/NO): YES